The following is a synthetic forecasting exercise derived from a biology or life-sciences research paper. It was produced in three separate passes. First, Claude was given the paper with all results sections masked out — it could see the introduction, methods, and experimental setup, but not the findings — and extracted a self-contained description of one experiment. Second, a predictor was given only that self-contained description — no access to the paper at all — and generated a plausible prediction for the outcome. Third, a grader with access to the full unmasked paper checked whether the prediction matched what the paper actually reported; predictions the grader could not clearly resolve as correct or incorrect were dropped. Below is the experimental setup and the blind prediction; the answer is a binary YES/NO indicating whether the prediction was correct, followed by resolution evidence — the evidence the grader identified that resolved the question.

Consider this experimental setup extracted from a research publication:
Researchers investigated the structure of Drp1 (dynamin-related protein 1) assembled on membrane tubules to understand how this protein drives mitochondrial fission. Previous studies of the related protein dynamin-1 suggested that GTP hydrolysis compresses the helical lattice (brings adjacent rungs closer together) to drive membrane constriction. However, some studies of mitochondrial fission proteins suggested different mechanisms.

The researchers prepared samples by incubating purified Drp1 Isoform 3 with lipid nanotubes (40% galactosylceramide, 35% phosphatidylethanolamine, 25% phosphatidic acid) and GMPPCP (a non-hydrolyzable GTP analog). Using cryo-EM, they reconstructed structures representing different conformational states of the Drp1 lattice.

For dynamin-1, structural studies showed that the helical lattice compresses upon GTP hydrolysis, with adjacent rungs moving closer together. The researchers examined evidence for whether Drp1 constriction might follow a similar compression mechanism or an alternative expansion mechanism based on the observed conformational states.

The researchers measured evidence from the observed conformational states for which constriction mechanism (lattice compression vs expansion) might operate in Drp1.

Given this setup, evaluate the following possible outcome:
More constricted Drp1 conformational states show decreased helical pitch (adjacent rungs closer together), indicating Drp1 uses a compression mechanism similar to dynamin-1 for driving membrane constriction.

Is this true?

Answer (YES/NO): NO